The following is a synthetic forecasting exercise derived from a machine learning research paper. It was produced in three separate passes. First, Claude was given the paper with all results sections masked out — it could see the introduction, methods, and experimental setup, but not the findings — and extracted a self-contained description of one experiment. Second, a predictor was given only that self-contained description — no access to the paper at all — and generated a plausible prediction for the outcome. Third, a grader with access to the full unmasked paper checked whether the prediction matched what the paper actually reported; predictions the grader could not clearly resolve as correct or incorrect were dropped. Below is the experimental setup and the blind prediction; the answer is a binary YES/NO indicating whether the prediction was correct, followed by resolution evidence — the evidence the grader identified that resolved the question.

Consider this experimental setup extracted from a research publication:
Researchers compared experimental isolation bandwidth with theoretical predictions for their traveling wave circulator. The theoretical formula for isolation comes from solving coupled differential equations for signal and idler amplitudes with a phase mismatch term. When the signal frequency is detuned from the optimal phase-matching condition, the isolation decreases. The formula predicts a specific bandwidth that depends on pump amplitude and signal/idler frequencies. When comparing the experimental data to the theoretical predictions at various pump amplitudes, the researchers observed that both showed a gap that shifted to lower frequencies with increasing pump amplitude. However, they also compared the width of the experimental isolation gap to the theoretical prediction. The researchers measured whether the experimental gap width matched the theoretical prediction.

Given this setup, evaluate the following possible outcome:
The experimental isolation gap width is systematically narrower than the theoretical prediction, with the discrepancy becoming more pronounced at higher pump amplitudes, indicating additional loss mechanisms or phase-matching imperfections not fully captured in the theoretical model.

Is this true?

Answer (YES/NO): NO